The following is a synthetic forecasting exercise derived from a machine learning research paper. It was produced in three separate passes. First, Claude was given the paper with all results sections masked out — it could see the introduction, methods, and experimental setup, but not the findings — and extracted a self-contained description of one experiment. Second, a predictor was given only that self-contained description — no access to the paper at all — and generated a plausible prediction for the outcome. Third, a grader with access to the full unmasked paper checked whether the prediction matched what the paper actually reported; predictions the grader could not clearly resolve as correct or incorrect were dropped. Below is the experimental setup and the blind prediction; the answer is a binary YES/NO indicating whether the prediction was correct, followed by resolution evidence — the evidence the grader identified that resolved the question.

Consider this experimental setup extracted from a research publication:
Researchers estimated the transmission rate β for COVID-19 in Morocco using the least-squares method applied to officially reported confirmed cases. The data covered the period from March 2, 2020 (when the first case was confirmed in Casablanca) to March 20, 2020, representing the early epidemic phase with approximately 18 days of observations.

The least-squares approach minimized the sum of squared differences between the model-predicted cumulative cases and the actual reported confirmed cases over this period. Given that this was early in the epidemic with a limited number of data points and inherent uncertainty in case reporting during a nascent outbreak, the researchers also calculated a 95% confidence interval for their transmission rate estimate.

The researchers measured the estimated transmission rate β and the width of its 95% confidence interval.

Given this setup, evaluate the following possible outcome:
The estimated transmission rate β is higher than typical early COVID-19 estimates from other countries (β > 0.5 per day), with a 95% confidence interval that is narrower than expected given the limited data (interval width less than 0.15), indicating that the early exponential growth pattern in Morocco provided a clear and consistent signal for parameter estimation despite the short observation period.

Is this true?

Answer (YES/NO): NO